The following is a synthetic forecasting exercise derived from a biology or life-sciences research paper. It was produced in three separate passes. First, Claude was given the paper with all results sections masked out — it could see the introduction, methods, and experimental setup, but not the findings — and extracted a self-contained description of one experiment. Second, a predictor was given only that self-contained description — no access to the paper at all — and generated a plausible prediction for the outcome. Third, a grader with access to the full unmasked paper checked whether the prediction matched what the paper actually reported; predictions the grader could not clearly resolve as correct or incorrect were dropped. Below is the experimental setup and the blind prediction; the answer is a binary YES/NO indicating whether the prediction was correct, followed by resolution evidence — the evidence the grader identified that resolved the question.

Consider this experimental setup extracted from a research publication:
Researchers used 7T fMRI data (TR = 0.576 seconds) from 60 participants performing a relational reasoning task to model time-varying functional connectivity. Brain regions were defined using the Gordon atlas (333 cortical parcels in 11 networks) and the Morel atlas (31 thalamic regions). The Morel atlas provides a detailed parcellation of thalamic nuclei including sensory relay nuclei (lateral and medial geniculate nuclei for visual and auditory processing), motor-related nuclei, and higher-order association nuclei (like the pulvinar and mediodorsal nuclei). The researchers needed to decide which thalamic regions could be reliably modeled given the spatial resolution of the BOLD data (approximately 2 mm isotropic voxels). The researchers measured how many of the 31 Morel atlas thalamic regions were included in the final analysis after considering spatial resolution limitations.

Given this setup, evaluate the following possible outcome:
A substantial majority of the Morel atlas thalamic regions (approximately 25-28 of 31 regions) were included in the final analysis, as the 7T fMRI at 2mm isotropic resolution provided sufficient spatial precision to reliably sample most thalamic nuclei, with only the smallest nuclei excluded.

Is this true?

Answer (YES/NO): NO